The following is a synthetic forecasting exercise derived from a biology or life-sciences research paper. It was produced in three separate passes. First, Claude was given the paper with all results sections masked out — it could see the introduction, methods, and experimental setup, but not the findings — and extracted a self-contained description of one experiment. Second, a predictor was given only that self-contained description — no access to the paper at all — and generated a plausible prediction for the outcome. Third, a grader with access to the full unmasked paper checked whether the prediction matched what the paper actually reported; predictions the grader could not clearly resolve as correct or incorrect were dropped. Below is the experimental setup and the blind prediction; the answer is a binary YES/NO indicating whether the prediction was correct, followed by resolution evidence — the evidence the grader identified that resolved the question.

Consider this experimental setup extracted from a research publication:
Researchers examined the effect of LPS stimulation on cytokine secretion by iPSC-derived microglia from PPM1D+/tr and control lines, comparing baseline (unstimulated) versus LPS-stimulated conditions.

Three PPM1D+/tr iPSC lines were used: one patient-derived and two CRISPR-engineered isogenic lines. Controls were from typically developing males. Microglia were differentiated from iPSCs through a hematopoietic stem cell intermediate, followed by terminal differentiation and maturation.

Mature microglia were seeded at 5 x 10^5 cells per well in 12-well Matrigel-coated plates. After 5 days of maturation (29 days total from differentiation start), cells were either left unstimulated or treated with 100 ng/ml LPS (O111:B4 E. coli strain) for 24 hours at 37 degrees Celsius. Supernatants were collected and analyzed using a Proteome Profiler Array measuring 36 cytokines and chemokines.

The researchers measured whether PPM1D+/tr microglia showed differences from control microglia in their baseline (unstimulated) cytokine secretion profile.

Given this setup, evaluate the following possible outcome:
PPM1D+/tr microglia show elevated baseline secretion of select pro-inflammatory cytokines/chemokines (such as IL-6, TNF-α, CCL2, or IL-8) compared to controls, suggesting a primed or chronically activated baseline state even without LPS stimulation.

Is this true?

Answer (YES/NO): NO